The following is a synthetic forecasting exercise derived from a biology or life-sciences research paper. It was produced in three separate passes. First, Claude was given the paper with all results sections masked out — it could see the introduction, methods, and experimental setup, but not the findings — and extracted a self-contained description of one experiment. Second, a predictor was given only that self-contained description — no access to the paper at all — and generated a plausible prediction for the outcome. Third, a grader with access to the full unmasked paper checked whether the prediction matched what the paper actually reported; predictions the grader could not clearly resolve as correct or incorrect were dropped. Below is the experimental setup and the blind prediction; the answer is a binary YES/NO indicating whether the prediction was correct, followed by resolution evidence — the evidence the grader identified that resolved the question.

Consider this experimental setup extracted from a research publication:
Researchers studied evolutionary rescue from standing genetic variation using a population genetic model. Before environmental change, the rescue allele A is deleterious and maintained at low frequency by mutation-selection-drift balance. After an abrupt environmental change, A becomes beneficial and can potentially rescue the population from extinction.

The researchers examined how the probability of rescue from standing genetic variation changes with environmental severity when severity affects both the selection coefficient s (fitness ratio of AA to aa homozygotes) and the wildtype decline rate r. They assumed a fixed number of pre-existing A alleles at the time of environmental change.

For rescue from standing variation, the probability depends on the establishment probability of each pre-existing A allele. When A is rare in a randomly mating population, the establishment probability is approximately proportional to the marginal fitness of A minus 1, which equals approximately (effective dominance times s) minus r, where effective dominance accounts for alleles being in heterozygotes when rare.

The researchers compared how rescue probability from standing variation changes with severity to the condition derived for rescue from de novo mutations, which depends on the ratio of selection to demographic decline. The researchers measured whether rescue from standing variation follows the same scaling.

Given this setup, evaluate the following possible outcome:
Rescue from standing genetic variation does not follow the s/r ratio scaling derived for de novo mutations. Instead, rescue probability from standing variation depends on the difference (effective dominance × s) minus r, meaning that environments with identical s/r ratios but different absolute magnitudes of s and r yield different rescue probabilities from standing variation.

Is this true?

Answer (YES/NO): YES